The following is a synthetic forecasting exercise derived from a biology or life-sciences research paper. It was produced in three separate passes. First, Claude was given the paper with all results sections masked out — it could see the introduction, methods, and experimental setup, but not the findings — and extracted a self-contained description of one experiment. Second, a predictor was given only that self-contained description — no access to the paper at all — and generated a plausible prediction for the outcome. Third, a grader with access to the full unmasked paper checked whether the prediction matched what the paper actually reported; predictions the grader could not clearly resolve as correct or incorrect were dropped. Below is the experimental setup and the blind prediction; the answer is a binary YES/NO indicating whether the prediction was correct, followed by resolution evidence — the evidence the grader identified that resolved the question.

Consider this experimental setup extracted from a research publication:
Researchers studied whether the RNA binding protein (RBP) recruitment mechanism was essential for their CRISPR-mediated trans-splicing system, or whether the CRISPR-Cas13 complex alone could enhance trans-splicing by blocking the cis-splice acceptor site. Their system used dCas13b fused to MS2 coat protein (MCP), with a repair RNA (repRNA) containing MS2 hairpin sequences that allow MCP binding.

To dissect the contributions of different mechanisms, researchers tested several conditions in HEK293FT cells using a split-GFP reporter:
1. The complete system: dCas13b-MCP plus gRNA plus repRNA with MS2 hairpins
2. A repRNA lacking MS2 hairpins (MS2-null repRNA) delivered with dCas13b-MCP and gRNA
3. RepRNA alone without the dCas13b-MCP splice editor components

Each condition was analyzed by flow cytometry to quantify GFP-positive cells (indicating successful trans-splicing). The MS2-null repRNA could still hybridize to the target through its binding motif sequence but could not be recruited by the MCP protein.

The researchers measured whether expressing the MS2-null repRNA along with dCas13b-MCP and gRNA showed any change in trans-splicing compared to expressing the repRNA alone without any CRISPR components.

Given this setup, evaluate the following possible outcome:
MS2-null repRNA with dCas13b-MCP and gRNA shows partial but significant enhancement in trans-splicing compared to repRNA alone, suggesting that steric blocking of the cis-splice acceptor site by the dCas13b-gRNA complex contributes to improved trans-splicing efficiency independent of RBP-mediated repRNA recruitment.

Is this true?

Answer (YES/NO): YES